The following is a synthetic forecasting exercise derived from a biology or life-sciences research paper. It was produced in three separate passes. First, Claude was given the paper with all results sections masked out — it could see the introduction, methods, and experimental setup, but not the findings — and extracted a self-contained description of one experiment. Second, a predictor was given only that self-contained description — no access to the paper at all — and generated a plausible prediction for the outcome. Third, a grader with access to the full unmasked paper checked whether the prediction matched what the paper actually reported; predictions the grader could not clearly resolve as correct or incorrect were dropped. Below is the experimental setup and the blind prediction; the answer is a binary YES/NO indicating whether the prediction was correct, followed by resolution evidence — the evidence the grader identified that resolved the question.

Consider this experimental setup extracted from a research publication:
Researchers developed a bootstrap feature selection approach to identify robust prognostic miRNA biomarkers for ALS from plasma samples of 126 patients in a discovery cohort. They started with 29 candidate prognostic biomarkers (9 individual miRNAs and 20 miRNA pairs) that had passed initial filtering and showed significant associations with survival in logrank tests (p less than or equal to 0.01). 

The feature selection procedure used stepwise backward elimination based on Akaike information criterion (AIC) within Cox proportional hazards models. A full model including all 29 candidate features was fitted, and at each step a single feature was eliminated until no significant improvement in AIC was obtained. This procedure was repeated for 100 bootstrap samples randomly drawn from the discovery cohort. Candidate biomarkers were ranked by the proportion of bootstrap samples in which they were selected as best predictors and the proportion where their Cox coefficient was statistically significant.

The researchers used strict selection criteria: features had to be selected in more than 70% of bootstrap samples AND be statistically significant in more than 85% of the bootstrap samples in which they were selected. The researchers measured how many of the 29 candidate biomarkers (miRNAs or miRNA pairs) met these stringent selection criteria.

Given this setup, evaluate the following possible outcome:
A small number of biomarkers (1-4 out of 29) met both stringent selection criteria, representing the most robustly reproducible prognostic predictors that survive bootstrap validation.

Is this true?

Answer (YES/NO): YES